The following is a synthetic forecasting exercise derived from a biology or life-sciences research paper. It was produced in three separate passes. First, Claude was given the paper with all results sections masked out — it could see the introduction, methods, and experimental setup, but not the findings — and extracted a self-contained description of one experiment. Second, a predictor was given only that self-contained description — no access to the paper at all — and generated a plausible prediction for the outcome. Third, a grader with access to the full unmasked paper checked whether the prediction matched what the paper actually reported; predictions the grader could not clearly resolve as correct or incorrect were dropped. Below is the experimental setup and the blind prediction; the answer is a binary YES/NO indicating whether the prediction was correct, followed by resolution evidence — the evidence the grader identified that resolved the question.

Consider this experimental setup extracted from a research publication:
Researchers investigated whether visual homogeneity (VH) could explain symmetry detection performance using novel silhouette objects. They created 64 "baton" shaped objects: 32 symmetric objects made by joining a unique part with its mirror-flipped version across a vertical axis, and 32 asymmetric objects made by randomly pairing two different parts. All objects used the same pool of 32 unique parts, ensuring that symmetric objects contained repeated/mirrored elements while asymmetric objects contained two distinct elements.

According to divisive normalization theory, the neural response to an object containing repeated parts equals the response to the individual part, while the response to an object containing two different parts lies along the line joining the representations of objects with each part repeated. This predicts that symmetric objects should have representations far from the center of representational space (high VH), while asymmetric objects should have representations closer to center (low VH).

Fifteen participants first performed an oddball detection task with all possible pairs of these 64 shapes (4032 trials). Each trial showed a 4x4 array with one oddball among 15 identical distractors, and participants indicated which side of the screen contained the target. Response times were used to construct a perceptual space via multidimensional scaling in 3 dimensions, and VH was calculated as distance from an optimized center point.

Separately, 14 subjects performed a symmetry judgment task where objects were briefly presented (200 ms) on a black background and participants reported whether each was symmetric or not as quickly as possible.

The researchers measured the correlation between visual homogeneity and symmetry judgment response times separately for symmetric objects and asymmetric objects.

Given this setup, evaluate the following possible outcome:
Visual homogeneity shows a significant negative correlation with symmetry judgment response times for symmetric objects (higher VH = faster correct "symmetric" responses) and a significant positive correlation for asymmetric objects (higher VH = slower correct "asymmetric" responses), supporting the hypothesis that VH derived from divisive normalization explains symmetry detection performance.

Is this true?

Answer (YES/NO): YES